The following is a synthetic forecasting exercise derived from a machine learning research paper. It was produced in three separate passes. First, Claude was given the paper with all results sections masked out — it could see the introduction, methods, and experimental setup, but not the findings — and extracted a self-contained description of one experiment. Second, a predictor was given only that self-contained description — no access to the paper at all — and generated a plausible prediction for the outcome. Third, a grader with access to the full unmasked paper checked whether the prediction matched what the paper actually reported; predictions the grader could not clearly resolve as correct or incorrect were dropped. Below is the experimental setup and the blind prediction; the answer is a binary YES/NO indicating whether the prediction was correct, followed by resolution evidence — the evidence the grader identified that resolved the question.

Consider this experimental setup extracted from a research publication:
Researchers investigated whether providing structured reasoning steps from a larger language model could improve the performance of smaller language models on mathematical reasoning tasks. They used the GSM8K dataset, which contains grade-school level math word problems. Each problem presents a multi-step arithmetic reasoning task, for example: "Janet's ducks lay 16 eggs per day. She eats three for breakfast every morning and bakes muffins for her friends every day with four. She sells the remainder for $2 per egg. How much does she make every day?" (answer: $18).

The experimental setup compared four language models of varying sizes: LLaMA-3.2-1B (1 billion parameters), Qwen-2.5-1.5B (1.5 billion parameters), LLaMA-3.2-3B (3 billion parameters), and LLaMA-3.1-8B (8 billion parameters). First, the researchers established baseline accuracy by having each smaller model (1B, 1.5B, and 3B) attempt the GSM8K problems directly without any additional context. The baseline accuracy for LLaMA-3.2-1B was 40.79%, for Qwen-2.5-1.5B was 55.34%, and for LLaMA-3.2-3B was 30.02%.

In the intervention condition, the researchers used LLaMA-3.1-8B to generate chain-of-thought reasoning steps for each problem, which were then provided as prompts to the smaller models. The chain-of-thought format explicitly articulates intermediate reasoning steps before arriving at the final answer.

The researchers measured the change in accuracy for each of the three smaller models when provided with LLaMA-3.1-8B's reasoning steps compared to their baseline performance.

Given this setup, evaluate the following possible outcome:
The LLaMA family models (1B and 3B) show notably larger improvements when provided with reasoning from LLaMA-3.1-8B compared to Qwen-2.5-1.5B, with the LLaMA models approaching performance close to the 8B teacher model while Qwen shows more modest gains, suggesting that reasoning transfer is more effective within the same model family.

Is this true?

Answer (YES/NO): NO